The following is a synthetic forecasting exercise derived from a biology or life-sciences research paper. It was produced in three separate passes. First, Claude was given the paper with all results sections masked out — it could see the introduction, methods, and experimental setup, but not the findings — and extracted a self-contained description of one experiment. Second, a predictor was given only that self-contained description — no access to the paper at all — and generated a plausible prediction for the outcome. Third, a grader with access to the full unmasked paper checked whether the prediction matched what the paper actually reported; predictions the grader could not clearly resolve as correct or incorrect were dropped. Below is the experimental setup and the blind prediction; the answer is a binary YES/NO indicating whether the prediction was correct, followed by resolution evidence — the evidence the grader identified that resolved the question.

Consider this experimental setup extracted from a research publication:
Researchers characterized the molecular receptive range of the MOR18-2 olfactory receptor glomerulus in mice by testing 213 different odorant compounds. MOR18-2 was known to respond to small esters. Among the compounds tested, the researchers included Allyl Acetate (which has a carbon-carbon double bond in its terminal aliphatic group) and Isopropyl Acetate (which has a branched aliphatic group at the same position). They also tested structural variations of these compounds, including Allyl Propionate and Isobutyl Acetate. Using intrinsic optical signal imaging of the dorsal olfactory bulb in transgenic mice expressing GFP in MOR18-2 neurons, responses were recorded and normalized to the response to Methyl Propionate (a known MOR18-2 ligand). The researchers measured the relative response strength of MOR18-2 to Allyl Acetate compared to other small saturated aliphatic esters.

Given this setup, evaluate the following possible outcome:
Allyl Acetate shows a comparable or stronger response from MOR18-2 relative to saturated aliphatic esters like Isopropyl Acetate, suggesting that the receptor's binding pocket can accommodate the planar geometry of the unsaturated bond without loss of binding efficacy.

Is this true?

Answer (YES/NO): YES